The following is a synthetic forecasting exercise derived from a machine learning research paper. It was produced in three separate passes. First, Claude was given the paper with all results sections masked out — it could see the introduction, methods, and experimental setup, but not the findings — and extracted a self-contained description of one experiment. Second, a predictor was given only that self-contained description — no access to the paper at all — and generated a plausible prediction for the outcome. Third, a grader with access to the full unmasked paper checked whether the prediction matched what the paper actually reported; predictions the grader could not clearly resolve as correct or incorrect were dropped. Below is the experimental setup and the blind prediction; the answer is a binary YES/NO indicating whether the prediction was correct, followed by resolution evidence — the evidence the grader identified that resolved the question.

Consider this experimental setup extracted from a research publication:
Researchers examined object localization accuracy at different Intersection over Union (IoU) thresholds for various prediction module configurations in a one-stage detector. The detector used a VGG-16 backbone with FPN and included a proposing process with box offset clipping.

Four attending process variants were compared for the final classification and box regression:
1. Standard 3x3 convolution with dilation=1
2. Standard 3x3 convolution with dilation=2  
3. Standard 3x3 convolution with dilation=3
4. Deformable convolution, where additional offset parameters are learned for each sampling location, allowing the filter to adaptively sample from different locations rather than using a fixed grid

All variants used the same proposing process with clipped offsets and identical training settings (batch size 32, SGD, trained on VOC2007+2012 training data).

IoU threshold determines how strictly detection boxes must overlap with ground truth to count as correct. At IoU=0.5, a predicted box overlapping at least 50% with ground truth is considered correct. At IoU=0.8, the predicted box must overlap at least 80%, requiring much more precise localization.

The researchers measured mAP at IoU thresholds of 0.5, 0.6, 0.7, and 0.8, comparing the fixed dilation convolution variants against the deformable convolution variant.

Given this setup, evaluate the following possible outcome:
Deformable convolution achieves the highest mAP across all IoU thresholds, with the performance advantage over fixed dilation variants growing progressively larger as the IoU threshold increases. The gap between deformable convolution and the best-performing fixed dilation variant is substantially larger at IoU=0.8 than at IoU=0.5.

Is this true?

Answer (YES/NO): NO